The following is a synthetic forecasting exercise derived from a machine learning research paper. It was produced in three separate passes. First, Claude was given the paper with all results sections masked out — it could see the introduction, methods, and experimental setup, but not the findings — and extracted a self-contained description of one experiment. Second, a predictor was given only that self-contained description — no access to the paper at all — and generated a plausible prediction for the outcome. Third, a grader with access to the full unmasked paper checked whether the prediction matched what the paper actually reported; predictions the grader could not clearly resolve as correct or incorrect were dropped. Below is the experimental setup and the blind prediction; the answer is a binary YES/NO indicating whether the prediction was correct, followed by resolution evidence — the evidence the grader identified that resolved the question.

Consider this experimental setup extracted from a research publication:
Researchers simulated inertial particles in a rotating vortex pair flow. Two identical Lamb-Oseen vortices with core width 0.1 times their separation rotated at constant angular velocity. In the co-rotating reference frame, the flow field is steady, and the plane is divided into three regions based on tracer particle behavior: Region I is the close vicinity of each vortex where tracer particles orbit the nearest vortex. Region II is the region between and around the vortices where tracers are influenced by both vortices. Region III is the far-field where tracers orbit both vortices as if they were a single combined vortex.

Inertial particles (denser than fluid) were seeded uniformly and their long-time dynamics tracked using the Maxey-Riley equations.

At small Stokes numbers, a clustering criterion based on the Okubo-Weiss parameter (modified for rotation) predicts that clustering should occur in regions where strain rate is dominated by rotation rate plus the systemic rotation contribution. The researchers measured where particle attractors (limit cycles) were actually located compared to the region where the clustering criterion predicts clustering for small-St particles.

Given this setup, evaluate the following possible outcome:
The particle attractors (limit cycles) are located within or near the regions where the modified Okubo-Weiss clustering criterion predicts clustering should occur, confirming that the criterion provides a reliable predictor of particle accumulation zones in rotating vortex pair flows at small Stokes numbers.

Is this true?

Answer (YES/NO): NO